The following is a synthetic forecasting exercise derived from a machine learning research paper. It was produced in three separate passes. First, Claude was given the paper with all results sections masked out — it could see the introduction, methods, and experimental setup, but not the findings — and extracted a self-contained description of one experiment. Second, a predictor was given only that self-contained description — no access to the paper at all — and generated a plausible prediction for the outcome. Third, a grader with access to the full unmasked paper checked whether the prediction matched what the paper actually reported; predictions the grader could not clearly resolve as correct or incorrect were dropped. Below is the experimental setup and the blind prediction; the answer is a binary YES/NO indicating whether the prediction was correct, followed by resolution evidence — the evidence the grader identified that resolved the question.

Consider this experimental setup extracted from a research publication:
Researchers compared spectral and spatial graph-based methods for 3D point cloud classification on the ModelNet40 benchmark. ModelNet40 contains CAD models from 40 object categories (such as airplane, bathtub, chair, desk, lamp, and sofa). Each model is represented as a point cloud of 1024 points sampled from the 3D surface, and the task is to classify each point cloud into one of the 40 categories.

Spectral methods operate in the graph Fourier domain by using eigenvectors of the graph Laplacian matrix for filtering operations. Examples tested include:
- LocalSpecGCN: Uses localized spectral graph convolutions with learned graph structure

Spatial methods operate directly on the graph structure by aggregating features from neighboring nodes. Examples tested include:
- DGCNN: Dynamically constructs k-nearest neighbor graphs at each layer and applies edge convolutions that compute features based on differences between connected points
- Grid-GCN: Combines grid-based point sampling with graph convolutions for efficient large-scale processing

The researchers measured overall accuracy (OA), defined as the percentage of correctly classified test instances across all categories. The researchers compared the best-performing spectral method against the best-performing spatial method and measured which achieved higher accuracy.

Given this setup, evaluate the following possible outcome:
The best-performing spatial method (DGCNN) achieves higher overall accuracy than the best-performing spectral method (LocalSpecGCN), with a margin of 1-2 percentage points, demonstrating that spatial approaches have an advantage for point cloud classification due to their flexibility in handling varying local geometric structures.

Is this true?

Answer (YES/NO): NO